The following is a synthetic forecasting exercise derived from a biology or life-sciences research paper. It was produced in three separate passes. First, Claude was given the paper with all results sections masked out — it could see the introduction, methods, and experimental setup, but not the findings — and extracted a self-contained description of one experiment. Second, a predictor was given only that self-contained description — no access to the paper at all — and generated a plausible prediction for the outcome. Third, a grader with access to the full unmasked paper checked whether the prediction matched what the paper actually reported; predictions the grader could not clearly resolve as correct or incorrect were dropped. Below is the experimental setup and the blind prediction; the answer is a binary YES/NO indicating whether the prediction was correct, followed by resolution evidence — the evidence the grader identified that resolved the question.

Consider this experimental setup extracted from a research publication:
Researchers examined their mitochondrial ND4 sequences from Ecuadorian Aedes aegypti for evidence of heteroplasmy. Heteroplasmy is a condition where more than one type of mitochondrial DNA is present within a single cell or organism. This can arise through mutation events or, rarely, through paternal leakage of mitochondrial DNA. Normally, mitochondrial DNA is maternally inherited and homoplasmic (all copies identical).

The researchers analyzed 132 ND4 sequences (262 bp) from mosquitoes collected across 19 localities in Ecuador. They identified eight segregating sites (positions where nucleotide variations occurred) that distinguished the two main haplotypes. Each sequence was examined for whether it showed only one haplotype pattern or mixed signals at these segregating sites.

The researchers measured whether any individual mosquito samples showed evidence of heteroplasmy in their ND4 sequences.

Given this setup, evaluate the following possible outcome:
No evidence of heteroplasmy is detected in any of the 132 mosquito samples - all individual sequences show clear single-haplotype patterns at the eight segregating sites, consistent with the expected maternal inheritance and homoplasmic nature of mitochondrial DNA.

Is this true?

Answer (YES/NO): NO